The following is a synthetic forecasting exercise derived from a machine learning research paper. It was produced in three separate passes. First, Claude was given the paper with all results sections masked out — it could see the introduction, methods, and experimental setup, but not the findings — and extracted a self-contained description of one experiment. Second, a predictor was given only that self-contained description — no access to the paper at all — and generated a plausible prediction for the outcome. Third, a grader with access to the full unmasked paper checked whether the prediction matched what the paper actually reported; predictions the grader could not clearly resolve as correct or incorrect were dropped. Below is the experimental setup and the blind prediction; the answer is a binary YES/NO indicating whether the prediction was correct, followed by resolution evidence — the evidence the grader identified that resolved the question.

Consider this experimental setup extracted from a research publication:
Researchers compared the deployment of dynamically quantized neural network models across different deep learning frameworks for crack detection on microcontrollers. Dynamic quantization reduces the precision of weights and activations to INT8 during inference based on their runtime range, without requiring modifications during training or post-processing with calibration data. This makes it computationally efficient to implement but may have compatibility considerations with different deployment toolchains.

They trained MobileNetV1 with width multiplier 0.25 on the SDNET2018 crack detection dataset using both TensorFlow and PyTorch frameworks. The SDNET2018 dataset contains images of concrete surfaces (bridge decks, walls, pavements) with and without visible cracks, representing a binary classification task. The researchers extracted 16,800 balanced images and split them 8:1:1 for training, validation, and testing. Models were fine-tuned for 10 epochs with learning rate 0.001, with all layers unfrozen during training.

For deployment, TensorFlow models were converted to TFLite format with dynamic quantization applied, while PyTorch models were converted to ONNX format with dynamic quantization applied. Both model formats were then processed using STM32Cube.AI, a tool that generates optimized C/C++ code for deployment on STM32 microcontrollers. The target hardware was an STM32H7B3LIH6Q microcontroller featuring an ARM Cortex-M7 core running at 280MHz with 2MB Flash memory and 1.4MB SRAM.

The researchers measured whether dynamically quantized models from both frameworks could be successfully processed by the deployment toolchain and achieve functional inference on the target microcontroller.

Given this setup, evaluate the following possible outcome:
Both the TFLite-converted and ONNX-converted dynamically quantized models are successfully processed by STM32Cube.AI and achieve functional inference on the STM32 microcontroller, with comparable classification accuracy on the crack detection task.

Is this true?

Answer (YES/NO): NO